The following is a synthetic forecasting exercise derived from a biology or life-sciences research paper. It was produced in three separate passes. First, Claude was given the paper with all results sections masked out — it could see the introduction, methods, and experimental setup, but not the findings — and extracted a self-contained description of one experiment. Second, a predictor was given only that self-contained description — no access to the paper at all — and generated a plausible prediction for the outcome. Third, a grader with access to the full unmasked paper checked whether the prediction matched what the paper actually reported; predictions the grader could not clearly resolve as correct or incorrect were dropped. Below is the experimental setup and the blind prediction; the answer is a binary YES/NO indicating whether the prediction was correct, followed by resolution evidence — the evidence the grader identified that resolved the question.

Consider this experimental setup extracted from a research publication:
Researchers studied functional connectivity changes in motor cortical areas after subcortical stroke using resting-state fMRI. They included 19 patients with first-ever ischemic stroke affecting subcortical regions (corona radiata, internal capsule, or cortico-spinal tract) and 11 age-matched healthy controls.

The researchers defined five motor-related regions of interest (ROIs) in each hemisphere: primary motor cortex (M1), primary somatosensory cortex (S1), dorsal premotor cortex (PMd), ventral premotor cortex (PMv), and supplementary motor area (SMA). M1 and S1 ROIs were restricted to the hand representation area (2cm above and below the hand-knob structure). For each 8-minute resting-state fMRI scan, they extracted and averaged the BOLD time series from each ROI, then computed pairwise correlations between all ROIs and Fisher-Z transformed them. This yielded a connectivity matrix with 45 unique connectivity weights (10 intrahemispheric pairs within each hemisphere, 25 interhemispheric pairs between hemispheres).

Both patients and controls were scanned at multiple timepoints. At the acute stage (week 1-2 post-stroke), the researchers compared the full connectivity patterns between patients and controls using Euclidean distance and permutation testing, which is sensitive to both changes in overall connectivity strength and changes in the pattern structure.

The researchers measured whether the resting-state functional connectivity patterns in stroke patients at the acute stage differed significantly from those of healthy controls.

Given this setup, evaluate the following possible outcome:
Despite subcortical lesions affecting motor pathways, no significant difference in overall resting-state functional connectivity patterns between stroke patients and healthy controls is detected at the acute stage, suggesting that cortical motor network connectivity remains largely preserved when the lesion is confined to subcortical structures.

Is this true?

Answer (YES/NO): YES